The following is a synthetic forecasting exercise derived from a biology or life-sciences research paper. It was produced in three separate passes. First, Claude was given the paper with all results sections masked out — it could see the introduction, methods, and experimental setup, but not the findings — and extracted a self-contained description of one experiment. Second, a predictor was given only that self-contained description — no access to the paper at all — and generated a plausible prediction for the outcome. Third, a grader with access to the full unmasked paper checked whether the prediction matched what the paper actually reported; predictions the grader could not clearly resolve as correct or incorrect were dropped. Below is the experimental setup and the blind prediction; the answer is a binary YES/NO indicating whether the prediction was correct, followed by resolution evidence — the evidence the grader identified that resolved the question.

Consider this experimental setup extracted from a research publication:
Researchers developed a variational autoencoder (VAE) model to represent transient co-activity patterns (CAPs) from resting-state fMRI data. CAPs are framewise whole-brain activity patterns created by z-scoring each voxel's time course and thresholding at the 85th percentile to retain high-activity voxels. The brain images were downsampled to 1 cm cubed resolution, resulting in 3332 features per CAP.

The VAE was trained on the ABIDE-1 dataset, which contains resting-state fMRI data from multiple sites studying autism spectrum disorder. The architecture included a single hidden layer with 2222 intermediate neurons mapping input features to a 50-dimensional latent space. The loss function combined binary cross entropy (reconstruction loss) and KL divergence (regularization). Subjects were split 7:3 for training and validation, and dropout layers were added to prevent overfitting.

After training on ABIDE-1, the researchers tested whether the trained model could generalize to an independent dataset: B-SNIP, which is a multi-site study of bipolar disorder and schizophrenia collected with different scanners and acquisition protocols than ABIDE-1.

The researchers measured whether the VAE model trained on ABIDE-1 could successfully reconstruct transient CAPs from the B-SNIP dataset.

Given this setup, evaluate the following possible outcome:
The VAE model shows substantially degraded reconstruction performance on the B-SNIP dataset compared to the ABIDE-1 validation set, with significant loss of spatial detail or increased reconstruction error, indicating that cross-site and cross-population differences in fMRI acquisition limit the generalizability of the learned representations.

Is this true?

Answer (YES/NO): NO